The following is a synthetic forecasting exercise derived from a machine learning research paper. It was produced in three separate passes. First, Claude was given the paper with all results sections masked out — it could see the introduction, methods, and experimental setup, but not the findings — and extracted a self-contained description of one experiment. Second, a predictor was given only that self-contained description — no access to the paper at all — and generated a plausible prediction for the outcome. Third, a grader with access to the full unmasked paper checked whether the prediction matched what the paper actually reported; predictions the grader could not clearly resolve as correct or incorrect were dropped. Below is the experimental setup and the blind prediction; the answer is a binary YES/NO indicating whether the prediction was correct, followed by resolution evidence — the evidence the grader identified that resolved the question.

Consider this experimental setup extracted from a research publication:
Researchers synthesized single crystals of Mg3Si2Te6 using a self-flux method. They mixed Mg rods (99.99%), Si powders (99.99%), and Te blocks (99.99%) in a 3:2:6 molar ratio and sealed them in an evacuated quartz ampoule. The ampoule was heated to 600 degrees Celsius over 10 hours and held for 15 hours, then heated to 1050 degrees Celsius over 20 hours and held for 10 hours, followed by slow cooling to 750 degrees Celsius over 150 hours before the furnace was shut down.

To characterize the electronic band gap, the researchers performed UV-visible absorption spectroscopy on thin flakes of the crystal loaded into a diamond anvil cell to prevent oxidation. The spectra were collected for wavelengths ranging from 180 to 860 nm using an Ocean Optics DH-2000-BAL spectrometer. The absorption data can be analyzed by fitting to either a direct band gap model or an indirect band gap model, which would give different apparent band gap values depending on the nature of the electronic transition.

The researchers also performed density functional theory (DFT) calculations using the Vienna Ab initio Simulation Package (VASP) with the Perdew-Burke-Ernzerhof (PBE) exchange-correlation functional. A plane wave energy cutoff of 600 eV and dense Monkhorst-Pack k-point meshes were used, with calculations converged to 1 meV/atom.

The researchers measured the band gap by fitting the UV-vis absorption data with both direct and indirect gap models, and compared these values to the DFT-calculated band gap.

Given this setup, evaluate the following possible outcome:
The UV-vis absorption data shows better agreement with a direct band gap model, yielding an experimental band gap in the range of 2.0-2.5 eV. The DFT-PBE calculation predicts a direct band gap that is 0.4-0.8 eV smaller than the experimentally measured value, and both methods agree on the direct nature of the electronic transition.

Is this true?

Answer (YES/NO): NO